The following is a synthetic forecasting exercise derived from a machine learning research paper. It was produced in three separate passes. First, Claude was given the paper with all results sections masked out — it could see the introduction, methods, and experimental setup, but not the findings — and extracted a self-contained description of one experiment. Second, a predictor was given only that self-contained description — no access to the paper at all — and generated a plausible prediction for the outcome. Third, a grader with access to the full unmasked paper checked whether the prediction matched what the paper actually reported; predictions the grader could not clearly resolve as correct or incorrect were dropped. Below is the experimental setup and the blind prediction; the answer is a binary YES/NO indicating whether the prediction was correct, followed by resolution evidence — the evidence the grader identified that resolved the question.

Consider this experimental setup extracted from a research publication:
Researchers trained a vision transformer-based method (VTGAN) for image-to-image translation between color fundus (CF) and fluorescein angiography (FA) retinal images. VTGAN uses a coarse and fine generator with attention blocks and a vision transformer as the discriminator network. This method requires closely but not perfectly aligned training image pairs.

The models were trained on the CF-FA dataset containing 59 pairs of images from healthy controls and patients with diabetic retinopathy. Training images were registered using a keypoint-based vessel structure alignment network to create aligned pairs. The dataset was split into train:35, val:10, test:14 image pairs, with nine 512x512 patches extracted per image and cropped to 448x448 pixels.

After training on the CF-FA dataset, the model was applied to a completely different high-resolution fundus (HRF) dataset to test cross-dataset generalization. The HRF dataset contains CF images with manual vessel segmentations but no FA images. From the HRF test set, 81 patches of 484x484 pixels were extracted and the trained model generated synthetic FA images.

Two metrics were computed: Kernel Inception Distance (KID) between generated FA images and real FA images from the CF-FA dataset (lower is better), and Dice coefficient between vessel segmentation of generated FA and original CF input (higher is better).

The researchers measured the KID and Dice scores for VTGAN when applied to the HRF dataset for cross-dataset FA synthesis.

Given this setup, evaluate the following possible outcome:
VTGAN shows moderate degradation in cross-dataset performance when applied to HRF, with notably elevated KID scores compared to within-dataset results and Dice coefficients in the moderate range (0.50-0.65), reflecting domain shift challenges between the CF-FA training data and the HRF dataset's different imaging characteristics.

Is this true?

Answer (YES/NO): NO